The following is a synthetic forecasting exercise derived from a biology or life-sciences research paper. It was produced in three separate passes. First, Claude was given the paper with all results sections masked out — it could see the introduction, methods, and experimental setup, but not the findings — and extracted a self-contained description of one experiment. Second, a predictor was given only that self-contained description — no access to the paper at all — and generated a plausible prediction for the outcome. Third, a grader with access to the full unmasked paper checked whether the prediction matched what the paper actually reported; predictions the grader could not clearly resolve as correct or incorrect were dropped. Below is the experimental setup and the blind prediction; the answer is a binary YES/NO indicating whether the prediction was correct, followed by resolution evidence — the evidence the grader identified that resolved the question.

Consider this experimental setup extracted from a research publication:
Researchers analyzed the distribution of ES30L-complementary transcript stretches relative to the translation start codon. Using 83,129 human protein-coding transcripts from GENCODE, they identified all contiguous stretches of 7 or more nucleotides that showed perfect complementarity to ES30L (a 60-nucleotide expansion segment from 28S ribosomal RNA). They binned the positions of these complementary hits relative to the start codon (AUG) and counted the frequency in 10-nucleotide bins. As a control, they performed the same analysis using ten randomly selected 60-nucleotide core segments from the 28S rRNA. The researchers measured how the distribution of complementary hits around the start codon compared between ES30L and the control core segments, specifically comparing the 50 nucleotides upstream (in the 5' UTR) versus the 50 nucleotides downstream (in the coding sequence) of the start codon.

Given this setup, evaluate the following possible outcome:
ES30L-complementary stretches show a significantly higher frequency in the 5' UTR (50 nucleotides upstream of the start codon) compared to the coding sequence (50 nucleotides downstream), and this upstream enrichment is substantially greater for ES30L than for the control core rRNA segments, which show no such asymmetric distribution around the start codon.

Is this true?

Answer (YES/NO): NO